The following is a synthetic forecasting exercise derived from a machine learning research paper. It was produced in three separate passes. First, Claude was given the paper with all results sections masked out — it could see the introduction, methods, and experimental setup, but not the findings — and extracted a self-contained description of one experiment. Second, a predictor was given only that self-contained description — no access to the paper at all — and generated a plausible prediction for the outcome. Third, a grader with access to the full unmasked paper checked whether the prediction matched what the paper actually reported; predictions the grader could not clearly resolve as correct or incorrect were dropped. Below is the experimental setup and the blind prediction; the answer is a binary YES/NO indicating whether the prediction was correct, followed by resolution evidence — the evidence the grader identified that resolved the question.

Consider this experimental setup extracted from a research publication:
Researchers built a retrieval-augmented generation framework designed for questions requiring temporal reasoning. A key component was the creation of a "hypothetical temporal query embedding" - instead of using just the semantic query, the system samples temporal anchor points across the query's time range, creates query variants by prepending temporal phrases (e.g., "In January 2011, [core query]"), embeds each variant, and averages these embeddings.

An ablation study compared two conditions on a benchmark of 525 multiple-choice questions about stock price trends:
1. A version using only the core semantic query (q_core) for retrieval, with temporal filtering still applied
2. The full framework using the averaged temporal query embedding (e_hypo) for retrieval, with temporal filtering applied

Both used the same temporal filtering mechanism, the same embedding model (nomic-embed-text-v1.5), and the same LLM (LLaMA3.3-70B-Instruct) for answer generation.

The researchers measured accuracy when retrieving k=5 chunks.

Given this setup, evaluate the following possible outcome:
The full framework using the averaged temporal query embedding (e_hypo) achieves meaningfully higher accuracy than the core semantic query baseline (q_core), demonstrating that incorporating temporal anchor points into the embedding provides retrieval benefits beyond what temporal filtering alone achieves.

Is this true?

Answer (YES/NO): YES